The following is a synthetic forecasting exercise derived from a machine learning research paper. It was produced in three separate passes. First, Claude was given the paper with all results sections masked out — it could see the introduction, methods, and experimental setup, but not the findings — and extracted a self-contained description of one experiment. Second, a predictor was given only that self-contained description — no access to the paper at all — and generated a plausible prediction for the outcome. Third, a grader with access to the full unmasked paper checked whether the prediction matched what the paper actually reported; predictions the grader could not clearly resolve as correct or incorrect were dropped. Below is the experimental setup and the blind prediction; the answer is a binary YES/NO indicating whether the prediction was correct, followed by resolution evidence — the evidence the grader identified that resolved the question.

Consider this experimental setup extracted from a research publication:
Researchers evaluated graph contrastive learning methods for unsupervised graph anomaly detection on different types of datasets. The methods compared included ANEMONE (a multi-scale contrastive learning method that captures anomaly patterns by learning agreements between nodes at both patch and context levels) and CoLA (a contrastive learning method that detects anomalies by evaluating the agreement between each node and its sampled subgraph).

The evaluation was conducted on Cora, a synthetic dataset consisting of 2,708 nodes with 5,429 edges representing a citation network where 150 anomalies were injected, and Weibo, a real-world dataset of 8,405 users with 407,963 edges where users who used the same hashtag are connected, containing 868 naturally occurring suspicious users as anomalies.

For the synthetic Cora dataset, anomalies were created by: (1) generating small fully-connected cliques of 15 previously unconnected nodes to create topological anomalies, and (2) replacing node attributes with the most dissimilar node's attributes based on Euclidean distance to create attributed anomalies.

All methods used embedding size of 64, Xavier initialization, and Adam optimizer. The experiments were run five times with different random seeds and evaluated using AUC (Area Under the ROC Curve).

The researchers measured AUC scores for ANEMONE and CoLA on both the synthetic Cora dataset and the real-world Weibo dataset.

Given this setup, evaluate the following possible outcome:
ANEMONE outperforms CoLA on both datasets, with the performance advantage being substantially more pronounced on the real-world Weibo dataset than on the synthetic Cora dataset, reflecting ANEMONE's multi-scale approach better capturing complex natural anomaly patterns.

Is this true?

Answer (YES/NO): NO